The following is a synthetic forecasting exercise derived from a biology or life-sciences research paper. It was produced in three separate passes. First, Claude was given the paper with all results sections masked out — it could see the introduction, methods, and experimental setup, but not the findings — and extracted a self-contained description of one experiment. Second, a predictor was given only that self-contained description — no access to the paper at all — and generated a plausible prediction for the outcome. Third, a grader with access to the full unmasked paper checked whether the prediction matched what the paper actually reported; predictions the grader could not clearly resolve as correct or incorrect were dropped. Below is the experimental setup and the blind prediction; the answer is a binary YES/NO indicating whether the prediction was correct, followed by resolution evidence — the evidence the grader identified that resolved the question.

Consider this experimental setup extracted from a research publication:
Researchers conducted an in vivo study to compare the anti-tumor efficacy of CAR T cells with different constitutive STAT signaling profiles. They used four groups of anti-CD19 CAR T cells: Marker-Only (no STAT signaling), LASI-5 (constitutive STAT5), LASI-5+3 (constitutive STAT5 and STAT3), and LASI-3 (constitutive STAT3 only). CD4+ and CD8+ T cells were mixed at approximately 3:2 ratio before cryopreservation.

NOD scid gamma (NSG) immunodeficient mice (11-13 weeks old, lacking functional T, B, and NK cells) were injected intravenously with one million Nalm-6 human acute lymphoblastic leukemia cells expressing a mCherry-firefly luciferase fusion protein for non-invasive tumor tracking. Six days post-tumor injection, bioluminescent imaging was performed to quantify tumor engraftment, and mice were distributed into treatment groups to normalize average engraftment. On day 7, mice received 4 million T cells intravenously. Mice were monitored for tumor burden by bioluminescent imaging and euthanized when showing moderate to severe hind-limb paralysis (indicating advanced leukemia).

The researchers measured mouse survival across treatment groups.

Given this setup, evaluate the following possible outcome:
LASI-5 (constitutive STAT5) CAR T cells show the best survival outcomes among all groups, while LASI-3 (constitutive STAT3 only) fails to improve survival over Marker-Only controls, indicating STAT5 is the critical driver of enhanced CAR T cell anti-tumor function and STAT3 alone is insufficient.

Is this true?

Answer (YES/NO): NO